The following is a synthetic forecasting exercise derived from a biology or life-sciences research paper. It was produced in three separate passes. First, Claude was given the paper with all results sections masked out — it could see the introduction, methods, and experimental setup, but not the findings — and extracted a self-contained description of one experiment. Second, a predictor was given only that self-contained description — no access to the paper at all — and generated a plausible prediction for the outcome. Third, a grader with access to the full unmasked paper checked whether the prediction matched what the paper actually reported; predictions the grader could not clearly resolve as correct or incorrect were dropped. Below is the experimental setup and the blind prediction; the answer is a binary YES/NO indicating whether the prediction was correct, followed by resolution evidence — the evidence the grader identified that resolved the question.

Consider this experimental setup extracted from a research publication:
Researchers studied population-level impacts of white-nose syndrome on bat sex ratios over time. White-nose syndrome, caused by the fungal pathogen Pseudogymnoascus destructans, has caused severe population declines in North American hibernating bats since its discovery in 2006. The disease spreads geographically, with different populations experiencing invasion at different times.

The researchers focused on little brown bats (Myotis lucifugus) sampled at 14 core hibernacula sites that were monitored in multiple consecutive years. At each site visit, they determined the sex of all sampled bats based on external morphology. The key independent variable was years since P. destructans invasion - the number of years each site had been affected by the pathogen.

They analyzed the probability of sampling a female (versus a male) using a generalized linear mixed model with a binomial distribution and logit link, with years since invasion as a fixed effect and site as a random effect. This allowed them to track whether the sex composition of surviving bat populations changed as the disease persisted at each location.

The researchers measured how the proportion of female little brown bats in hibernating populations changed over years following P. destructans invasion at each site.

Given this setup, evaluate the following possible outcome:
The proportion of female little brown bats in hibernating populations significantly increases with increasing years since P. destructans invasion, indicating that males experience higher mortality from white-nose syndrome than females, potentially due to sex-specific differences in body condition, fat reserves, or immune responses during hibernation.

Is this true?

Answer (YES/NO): NO